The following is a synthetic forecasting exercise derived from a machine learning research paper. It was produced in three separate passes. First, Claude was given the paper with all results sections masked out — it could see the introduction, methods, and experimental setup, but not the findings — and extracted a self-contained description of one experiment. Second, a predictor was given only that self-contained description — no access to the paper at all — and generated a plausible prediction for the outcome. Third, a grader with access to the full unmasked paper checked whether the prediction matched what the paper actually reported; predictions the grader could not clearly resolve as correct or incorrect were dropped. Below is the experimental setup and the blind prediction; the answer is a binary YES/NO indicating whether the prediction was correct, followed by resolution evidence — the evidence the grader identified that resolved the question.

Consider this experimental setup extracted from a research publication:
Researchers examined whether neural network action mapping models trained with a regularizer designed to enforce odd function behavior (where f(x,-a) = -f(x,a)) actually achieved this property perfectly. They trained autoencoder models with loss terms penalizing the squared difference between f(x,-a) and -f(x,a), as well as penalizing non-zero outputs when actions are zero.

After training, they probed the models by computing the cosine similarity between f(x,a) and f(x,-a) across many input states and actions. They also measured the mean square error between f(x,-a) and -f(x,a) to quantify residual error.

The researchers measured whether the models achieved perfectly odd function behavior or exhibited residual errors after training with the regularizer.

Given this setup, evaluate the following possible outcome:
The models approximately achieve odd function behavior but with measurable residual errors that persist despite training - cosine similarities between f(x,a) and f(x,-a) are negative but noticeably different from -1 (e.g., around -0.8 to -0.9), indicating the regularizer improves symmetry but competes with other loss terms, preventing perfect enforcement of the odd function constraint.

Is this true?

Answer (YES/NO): NO